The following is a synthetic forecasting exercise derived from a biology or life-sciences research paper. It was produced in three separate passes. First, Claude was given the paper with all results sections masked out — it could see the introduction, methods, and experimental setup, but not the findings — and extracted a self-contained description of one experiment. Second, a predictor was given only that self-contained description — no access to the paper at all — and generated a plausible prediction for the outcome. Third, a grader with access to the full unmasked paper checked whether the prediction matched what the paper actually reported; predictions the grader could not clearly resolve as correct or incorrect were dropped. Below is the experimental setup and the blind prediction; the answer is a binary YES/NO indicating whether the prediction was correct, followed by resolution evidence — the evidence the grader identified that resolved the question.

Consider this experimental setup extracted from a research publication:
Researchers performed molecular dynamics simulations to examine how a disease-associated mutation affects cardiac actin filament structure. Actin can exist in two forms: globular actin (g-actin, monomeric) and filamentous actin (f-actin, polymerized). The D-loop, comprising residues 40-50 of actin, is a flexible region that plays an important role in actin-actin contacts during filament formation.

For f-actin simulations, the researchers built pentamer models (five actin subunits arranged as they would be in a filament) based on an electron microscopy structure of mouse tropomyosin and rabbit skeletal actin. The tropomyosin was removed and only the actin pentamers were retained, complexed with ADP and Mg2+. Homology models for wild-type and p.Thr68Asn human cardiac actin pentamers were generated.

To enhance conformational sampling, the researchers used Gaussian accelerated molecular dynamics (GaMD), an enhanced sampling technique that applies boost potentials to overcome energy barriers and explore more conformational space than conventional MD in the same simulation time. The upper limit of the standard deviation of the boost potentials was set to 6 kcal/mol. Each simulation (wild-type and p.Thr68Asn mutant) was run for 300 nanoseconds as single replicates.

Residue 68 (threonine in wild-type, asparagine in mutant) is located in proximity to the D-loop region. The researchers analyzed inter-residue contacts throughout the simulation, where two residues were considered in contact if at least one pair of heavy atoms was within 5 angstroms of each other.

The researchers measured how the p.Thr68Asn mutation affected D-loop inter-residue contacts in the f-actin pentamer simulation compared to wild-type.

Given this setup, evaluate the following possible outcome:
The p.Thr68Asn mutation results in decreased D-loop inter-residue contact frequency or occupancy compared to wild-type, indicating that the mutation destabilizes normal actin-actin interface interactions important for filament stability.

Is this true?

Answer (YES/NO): YES